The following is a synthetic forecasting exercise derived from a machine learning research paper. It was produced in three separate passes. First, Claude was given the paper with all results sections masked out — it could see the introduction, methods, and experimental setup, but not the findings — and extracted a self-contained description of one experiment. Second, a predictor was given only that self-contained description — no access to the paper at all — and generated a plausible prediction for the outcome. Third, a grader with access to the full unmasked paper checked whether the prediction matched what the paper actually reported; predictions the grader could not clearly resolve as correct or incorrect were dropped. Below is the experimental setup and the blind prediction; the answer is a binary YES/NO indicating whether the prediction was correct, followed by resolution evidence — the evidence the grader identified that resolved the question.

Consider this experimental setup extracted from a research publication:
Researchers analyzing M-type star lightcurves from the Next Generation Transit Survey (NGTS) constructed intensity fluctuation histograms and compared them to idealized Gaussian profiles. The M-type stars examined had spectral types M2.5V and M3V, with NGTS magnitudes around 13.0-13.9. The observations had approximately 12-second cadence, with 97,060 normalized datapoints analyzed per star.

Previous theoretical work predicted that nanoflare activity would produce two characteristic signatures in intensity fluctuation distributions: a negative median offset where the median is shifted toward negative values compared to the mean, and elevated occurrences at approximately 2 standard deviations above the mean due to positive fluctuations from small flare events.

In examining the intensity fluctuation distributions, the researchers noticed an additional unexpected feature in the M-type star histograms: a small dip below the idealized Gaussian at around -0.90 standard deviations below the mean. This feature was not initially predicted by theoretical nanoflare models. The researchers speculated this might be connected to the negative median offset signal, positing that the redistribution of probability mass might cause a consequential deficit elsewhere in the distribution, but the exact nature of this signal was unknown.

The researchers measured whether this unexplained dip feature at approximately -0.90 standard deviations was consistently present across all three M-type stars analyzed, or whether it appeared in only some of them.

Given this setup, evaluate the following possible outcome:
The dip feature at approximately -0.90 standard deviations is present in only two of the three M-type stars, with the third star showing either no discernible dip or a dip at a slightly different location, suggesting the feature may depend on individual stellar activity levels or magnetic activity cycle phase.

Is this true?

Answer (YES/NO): NO